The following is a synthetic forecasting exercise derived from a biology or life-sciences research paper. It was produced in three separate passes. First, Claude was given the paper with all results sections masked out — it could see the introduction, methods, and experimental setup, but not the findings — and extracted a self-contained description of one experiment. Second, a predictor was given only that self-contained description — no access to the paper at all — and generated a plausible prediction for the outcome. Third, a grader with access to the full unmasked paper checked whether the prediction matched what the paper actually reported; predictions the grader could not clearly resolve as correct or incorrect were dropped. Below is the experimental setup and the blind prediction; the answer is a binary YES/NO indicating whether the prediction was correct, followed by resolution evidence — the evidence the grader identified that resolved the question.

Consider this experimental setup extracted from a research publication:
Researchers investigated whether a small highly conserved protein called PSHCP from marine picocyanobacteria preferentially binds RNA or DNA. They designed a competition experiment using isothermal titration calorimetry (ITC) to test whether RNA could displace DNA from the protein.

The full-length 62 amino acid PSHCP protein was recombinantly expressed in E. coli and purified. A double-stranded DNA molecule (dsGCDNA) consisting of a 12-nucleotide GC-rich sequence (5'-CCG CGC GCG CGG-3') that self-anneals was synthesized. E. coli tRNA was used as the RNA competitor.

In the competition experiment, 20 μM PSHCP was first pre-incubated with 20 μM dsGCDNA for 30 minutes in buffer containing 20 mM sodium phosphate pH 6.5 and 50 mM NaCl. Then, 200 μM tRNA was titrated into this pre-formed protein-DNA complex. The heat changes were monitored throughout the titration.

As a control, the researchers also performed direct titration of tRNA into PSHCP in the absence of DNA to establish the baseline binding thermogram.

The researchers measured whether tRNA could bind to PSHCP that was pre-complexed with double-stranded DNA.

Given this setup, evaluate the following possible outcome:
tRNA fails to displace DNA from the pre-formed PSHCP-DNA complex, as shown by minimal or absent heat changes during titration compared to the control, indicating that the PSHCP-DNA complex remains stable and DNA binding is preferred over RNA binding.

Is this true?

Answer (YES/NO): NO